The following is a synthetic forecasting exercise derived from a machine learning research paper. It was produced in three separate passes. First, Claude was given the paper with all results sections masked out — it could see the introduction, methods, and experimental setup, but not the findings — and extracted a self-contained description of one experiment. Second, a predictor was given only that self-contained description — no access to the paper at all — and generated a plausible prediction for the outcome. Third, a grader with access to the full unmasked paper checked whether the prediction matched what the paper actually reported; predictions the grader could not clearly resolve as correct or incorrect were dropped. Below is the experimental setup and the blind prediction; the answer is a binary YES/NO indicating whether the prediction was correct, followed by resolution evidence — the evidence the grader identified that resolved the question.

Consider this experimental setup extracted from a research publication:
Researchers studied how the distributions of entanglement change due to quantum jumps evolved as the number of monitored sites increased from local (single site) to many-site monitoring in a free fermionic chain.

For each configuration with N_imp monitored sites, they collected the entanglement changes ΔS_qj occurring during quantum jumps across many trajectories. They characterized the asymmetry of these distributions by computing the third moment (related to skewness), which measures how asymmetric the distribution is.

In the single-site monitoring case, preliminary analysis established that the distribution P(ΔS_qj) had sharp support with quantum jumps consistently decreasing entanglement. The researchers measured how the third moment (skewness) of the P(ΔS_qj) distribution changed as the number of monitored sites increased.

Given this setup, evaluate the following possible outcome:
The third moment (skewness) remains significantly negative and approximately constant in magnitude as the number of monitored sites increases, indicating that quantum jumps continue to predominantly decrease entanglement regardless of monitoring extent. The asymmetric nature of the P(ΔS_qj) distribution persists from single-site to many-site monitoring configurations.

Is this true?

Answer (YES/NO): NO